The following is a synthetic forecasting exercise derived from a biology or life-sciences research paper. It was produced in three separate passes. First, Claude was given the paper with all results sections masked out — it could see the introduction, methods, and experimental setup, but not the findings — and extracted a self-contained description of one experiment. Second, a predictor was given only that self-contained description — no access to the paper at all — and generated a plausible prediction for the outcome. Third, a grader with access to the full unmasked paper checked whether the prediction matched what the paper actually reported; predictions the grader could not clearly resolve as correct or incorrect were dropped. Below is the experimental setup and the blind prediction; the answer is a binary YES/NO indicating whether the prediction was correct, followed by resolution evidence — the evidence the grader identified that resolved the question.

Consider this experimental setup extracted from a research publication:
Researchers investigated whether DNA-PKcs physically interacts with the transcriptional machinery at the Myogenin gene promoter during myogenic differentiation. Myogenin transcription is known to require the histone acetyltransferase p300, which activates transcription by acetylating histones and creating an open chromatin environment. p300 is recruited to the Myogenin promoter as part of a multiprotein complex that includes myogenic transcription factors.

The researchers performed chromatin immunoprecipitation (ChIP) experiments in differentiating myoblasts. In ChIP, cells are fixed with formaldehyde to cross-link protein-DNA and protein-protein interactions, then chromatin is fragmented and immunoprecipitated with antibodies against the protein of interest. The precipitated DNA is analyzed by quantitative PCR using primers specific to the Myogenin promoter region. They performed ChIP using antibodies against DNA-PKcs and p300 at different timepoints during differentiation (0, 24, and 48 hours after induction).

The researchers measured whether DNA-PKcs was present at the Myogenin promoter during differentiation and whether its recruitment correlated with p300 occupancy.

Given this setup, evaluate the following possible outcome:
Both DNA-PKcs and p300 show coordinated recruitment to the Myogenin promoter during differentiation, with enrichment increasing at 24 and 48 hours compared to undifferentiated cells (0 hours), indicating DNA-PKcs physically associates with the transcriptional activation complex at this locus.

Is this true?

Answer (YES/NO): NO